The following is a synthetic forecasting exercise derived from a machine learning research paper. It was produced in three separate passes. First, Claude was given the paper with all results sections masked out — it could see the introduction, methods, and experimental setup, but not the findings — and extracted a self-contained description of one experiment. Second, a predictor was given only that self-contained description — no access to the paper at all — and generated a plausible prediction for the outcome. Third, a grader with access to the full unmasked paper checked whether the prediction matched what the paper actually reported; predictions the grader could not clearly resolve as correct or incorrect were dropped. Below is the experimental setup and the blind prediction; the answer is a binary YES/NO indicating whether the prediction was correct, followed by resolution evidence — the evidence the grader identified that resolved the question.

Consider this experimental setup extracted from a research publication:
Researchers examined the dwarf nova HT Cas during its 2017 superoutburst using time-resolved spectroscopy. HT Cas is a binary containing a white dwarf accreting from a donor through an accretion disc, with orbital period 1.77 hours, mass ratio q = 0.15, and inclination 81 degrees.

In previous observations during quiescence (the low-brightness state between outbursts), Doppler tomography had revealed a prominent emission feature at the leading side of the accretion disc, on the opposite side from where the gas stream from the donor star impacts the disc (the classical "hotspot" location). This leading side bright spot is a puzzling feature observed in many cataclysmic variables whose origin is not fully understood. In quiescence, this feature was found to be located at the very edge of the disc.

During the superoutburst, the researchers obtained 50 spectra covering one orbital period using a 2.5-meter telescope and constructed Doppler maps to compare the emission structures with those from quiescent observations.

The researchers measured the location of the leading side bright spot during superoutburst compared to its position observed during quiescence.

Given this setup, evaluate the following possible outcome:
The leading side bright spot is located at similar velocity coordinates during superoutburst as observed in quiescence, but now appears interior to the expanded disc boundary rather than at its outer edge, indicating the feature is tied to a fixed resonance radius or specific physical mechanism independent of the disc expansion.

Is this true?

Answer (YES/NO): NO